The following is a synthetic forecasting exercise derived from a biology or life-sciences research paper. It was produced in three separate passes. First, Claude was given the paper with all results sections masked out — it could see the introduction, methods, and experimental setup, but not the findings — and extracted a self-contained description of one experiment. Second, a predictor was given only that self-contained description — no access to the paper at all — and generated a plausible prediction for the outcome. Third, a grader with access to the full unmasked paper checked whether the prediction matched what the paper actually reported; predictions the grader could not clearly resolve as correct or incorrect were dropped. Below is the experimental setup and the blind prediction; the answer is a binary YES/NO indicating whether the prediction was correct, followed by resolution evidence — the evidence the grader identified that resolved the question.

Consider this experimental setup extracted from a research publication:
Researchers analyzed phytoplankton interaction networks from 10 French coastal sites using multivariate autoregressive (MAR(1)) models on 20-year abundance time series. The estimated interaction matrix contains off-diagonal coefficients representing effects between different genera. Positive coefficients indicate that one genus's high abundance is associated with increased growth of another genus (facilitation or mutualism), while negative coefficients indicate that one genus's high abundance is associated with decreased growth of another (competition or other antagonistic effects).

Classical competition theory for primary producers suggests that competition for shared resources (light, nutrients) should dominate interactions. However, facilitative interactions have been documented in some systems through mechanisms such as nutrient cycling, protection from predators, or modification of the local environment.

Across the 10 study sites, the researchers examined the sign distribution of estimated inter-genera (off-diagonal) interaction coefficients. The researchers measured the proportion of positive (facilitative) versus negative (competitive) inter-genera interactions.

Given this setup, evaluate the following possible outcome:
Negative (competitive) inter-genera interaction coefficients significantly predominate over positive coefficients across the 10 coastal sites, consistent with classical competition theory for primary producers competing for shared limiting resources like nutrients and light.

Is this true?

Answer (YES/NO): NO